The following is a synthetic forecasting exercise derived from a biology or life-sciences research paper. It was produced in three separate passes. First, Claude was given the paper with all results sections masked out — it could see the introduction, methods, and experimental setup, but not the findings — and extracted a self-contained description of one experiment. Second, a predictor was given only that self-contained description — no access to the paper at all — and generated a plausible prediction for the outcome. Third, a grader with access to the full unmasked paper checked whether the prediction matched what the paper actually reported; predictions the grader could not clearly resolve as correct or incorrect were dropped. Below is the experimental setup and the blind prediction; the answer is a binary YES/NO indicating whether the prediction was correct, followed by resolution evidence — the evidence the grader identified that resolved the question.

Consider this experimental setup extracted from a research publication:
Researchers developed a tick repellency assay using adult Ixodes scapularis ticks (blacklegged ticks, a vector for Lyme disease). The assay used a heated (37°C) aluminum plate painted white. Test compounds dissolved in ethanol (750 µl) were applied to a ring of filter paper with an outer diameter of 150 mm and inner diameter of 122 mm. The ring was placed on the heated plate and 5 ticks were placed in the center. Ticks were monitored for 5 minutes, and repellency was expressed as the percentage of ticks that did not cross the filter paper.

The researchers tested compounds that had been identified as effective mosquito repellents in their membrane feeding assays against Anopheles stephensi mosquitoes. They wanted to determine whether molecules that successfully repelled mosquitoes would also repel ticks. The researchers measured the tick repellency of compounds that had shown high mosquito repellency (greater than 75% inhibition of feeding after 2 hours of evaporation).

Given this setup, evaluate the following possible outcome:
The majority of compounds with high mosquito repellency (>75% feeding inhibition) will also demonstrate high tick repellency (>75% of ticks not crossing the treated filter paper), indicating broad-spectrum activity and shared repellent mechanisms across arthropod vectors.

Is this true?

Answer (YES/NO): YES